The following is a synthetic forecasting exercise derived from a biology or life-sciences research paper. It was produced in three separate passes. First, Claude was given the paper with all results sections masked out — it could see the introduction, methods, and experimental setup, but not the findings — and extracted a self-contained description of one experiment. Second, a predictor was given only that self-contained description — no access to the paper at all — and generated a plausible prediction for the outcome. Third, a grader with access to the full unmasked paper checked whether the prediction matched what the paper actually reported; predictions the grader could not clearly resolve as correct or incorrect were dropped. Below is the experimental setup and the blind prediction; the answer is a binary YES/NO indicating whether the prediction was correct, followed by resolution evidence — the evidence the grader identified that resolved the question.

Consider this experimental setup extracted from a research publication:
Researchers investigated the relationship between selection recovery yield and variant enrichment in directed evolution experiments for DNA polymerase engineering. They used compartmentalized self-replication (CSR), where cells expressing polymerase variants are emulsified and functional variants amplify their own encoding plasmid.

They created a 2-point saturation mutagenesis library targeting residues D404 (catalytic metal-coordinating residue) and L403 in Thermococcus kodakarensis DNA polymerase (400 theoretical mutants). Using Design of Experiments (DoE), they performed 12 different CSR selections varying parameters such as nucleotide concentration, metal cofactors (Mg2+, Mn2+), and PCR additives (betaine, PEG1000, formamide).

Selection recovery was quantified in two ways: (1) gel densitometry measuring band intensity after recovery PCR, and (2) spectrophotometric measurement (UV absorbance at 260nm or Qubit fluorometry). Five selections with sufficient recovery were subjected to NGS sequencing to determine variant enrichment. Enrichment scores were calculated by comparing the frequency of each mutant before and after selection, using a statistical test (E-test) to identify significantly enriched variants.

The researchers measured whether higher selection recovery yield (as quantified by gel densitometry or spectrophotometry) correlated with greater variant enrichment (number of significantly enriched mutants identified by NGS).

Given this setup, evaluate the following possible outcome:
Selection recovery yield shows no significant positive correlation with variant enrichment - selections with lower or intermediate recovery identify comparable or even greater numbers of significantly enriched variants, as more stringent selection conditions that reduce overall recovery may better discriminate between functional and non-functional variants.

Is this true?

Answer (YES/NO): YES